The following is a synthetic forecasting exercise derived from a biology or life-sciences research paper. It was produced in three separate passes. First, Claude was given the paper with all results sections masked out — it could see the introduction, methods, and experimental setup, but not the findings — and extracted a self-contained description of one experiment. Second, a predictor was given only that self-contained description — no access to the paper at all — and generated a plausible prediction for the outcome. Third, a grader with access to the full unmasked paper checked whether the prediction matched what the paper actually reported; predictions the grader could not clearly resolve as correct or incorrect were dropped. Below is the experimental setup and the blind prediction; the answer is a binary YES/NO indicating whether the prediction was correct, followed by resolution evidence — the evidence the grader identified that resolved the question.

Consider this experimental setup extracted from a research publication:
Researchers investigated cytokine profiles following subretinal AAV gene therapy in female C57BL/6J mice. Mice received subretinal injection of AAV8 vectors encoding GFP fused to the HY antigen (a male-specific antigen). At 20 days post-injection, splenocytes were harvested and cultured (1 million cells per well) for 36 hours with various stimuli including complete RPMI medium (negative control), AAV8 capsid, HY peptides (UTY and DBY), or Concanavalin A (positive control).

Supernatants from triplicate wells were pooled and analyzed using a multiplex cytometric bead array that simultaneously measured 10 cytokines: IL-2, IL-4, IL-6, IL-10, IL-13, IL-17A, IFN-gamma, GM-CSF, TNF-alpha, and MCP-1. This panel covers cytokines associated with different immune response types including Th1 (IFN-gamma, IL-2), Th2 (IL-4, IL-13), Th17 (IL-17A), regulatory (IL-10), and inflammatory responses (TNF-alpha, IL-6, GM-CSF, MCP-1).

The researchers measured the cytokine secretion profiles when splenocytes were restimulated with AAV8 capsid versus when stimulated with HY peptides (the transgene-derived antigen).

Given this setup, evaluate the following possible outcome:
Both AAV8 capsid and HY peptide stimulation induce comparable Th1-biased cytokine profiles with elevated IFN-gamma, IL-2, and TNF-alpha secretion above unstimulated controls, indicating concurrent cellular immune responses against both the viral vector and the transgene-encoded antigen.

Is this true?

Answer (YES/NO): NO